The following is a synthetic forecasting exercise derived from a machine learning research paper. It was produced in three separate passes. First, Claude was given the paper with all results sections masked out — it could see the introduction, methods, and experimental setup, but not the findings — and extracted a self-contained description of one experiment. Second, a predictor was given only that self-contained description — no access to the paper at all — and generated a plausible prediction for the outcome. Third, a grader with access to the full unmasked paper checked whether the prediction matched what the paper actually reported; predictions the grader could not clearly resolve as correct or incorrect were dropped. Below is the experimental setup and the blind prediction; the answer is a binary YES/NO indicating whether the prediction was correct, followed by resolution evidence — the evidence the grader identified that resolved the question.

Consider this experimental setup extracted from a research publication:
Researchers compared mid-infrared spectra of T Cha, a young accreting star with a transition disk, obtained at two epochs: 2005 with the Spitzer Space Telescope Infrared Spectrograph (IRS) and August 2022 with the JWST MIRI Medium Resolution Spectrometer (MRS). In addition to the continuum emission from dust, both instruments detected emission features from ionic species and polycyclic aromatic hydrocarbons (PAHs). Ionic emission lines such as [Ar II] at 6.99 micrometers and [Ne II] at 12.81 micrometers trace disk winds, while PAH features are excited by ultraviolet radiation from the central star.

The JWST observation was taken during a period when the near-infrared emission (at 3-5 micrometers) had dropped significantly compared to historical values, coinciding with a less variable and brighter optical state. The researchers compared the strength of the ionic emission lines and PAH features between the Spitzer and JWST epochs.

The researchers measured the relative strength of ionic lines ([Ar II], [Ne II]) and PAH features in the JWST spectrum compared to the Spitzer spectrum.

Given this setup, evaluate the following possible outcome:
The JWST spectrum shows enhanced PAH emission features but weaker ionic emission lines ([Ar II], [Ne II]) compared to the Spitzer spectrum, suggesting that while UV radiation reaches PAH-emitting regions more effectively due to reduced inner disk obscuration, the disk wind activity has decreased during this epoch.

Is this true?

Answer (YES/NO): NO